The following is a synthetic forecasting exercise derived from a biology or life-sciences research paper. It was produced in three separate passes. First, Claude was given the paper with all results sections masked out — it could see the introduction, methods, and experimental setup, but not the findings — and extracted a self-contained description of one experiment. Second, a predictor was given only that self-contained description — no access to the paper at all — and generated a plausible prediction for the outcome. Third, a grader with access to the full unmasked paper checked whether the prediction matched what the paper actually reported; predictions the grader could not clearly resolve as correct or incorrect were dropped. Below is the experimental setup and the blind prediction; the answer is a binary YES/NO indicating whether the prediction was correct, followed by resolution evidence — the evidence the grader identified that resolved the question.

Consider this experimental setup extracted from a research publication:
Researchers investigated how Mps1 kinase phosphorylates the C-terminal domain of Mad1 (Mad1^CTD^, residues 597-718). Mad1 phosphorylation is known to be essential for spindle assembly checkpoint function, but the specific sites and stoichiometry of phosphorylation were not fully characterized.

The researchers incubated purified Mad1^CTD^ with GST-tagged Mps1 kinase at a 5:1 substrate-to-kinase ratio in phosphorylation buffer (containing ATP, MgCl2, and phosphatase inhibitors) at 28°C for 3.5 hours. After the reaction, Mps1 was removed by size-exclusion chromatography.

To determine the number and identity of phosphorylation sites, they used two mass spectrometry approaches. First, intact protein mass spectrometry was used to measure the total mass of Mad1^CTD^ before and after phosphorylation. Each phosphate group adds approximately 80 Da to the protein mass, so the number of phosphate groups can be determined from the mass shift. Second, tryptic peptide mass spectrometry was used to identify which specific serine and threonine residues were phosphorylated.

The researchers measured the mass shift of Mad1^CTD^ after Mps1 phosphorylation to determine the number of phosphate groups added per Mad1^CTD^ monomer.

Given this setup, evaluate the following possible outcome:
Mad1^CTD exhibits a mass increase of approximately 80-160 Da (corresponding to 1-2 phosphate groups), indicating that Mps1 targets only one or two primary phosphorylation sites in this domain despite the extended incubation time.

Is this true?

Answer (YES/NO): YES